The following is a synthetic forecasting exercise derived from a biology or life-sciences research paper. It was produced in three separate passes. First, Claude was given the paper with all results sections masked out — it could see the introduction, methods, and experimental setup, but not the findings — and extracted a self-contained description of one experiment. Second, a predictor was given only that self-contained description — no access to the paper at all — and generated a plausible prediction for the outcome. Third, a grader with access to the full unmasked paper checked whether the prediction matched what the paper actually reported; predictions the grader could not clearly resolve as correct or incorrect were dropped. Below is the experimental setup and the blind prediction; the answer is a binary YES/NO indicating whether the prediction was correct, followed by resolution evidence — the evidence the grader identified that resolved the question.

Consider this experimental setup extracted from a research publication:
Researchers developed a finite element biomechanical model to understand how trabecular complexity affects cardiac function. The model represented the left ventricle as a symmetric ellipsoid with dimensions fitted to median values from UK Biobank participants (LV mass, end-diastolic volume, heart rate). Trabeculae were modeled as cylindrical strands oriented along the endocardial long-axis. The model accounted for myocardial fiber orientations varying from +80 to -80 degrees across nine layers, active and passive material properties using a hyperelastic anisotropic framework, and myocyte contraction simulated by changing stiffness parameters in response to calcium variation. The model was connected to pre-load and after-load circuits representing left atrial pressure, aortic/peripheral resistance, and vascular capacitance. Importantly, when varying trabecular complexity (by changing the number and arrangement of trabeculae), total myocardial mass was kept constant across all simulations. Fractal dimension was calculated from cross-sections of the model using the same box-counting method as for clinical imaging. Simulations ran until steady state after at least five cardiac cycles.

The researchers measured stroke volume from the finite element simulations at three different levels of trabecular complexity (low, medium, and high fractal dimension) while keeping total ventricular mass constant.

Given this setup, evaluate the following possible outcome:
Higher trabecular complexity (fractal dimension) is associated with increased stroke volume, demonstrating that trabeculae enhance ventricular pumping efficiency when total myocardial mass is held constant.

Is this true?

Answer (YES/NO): YES